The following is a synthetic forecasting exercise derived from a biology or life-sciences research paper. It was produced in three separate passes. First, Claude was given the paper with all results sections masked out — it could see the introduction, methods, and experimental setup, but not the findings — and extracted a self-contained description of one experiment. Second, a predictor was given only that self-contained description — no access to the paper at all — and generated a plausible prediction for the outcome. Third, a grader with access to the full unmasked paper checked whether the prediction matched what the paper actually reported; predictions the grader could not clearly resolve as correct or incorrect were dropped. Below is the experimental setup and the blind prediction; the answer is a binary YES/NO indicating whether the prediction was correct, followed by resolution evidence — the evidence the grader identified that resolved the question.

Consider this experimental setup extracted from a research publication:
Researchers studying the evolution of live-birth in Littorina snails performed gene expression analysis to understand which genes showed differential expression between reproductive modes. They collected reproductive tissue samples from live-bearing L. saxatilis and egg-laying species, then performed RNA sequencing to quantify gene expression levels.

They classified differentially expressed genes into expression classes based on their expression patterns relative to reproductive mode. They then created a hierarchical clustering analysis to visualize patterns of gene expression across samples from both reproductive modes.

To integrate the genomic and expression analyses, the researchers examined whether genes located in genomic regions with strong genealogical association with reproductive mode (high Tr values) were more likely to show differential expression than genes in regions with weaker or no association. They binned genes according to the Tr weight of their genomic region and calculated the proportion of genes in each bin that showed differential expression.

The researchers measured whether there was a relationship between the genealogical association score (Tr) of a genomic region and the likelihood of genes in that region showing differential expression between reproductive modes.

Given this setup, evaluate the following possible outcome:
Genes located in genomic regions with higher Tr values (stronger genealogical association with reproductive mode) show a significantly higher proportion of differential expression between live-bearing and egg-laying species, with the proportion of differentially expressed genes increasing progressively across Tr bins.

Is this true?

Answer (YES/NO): YES